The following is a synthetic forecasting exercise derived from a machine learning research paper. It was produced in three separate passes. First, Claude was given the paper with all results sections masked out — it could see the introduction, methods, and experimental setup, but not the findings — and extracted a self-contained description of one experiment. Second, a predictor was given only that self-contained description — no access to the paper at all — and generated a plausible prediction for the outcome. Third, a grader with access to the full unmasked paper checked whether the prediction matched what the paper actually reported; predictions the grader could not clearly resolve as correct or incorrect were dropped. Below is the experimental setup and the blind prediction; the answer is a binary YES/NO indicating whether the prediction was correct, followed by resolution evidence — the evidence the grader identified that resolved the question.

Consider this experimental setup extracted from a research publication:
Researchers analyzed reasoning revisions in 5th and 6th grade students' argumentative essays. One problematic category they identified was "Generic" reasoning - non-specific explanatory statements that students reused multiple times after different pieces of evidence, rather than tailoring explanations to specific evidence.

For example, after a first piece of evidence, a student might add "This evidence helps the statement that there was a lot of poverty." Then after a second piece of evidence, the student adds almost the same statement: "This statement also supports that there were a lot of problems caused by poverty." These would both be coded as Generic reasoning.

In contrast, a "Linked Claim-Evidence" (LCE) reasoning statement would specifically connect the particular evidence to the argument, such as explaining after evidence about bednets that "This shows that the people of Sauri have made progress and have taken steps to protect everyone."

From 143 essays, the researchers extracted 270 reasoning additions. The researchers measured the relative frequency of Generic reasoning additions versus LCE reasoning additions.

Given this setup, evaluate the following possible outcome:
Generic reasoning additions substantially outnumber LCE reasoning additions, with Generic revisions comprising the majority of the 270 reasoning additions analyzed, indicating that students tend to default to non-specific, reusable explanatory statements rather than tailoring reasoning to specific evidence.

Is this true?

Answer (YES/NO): NO